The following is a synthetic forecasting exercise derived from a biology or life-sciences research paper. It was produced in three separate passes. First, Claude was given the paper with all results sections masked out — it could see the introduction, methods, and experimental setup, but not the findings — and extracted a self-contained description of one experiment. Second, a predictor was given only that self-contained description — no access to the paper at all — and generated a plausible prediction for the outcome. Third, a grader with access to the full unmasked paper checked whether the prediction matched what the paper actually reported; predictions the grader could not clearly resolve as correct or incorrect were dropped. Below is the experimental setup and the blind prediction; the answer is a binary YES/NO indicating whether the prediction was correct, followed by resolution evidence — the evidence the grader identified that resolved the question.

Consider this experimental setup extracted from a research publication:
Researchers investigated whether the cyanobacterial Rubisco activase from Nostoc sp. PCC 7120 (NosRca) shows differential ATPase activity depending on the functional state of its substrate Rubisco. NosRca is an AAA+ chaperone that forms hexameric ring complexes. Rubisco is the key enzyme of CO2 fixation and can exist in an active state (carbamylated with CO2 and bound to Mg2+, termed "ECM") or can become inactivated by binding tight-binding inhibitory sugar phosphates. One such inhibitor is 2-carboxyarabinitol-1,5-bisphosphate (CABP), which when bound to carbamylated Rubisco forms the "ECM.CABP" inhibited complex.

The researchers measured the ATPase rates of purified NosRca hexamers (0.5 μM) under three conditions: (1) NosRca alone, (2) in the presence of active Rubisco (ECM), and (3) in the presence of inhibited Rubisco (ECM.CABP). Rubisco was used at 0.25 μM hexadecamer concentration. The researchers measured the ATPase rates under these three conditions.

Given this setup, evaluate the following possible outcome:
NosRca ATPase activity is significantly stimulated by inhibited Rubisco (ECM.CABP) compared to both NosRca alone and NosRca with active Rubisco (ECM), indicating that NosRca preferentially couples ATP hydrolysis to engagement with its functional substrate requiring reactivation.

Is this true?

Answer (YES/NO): NO